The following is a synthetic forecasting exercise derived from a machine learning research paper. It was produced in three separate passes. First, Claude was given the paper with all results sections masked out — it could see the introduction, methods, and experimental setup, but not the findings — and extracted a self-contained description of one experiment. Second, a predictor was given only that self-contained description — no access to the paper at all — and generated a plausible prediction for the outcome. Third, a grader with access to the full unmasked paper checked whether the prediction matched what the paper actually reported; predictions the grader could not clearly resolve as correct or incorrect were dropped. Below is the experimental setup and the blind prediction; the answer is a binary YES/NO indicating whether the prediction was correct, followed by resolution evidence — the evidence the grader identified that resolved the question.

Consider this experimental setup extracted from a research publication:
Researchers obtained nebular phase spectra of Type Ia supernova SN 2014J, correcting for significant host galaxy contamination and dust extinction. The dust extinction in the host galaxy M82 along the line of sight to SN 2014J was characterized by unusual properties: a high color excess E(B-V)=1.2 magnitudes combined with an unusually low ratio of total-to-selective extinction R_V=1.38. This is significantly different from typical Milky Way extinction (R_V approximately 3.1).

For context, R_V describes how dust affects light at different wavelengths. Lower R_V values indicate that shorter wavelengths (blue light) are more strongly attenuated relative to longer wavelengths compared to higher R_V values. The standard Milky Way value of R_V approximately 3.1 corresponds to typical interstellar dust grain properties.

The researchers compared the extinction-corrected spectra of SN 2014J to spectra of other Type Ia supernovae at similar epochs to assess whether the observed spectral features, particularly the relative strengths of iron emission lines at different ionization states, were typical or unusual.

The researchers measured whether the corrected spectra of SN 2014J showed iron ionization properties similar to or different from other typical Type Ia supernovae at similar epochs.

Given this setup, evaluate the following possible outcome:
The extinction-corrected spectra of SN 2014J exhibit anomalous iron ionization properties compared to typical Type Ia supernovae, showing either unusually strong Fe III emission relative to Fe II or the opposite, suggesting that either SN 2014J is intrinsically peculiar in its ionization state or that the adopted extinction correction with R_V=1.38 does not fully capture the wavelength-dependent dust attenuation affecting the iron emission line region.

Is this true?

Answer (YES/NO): NO